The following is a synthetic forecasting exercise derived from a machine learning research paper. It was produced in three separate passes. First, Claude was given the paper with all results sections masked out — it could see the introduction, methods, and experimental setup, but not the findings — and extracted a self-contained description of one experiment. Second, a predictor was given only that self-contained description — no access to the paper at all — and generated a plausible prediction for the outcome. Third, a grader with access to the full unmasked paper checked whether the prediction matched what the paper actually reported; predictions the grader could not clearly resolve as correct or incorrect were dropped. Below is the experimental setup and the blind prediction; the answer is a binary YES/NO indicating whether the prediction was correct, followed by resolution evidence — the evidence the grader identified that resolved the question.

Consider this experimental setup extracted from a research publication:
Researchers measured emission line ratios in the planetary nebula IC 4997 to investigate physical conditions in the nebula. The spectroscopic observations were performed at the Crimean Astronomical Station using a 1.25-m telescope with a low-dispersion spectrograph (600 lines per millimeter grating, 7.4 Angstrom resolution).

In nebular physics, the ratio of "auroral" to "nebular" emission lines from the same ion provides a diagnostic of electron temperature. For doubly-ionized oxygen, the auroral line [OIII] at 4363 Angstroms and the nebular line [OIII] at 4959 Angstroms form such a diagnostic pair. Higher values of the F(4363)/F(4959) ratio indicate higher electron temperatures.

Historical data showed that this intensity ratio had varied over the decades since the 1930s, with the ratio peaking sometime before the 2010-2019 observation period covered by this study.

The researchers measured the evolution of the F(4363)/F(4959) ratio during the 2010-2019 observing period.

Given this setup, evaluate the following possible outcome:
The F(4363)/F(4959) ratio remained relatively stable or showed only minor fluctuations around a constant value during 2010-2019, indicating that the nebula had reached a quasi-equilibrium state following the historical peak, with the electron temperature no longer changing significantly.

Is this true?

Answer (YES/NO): NO